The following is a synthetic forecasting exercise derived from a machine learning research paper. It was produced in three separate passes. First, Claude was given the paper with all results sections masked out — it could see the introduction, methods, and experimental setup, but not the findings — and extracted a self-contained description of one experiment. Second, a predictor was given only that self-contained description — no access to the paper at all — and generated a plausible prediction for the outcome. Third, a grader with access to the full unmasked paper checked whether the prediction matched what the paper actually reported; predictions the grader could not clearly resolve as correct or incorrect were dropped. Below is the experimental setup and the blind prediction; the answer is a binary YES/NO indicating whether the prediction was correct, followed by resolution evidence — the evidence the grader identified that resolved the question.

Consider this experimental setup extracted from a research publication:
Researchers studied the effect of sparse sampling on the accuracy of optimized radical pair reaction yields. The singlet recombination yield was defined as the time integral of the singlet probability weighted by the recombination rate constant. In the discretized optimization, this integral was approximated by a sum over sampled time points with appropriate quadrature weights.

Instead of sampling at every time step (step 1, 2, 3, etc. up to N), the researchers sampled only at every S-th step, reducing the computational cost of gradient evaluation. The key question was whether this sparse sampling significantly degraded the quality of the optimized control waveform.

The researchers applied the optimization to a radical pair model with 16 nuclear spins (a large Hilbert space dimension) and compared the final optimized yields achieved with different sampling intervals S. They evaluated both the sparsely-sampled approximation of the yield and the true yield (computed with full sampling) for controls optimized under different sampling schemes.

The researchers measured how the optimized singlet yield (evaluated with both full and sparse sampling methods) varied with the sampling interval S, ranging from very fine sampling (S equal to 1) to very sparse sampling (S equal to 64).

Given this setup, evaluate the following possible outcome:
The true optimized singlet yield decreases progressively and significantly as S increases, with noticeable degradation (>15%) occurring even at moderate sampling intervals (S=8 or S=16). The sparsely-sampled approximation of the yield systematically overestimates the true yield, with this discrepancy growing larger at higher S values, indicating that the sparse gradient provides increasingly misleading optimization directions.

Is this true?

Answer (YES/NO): NO